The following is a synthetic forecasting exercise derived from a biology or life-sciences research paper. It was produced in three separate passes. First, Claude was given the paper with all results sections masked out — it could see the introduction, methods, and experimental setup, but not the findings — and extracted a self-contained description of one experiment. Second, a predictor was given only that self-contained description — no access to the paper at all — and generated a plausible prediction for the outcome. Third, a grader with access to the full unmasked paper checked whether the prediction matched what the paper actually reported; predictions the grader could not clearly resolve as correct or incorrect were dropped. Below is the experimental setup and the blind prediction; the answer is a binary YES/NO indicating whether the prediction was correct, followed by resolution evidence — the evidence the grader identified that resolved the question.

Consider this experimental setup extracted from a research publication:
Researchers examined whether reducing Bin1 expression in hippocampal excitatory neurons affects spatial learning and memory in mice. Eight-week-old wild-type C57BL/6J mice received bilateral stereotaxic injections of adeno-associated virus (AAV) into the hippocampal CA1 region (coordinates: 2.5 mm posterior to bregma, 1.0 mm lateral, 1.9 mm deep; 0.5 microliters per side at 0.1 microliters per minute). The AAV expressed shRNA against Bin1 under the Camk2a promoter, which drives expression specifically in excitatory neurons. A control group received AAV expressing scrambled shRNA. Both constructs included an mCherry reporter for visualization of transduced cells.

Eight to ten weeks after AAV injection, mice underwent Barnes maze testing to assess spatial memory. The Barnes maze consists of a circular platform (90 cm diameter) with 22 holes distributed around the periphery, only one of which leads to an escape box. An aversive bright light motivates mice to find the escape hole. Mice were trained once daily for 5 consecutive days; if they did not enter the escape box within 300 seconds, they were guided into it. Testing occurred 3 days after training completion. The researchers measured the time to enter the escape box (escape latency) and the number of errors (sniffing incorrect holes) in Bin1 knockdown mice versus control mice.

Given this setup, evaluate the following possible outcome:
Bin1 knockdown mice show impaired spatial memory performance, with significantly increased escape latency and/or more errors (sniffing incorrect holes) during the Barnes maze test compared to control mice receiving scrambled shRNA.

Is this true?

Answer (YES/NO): YES